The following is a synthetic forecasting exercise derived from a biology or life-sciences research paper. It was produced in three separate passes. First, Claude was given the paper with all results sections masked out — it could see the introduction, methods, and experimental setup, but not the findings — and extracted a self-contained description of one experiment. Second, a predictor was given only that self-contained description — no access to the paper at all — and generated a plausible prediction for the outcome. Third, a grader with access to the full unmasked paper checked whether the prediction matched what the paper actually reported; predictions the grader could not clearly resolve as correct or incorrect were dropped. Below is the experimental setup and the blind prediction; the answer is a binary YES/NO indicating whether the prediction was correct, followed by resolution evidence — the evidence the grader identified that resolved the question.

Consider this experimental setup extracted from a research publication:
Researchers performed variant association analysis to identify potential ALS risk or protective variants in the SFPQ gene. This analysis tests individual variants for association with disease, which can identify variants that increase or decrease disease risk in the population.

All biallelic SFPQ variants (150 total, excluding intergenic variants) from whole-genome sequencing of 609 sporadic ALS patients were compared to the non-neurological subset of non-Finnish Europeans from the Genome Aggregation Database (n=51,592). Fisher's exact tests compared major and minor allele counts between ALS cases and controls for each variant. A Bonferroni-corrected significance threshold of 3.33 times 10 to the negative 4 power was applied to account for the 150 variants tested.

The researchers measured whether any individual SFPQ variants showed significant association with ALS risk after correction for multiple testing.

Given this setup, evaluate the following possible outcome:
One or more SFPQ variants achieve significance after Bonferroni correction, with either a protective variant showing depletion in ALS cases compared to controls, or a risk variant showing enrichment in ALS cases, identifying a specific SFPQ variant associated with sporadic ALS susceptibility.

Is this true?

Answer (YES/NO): NO